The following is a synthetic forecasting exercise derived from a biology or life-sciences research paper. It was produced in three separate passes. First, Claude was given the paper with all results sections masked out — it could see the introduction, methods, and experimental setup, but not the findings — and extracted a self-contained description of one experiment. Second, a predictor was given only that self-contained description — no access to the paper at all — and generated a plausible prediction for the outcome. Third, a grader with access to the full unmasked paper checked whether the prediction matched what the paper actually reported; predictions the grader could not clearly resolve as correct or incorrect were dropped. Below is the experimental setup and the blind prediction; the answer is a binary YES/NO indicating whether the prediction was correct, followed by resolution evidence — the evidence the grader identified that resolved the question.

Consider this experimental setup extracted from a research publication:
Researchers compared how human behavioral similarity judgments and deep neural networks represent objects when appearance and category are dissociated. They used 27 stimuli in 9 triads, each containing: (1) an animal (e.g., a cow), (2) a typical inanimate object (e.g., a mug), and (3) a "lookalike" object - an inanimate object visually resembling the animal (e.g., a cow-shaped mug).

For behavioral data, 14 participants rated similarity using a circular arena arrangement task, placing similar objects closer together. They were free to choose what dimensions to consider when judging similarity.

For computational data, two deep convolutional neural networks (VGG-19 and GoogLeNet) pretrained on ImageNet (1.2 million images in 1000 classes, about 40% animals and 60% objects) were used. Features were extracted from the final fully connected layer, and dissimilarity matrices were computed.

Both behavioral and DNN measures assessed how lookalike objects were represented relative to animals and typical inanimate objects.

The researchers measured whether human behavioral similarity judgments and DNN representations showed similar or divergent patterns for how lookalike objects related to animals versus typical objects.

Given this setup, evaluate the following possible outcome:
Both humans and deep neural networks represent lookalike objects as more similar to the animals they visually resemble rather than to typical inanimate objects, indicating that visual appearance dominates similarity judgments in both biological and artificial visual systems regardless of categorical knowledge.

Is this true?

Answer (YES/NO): NO